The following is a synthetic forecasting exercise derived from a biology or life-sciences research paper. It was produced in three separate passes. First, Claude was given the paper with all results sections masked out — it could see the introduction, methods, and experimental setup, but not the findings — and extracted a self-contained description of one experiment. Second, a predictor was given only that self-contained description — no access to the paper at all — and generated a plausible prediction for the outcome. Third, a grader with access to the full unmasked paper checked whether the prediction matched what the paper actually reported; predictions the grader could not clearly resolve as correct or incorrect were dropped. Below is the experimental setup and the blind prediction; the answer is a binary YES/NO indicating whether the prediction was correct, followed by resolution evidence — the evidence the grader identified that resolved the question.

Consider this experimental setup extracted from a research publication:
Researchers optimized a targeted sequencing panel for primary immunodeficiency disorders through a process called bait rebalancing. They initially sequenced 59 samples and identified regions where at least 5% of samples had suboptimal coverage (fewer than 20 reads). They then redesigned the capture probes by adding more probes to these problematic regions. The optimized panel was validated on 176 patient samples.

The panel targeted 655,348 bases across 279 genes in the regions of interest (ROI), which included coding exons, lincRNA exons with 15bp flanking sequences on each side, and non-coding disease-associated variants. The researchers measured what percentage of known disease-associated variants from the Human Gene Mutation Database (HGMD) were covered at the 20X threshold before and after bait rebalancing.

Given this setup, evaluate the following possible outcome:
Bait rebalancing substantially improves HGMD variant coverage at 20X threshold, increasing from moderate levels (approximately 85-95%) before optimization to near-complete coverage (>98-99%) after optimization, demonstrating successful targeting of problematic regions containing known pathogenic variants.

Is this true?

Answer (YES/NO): NO